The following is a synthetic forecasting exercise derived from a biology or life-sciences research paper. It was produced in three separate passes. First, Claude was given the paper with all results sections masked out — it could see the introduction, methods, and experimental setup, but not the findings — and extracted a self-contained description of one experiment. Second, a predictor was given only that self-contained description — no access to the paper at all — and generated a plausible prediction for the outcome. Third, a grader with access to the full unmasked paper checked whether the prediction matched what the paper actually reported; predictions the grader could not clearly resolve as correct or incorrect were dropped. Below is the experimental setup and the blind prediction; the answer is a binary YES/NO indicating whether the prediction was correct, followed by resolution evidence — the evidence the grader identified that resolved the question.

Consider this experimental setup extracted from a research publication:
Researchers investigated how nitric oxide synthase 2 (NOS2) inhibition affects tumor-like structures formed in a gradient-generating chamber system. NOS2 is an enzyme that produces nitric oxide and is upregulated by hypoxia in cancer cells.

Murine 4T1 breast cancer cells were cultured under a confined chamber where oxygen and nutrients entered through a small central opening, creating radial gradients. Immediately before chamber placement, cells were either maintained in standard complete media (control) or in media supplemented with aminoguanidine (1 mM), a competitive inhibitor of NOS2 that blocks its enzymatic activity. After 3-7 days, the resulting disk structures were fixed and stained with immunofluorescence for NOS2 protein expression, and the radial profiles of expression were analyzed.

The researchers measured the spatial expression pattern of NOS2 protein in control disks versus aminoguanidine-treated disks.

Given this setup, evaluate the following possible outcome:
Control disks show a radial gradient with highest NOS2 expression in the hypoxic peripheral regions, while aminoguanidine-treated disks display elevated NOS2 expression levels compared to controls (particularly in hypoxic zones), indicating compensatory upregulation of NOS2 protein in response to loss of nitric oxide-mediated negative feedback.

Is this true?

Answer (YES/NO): YES